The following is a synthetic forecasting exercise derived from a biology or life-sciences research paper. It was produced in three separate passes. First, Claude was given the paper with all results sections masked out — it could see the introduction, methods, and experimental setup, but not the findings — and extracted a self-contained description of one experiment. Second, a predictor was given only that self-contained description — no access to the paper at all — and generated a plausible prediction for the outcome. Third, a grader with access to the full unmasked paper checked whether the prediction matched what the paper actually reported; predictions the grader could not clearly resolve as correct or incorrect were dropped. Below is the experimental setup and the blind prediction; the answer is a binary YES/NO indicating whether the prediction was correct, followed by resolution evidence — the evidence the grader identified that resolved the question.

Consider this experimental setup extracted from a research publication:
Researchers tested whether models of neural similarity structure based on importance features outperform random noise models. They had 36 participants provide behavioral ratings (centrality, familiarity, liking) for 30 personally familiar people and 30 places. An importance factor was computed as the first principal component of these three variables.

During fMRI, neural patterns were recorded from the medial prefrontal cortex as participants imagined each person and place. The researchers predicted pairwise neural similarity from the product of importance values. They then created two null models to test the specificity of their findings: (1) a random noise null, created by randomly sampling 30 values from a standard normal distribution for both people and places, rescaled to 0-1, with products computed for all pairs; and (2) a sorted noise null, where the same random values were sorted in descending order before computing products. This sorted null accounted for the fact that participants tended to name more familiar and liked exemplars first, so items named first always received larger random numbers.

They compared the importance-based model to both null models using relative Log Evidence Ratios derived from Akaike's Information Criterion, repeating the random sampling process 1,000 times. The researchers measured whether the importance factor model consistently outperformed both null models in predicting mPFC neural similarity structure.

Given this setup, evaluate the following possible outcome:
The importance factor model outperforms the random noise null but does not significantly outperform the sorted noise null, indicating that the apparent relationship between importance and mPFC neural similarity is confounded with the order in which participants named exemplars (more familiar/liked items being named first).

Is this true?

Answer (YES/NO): NO